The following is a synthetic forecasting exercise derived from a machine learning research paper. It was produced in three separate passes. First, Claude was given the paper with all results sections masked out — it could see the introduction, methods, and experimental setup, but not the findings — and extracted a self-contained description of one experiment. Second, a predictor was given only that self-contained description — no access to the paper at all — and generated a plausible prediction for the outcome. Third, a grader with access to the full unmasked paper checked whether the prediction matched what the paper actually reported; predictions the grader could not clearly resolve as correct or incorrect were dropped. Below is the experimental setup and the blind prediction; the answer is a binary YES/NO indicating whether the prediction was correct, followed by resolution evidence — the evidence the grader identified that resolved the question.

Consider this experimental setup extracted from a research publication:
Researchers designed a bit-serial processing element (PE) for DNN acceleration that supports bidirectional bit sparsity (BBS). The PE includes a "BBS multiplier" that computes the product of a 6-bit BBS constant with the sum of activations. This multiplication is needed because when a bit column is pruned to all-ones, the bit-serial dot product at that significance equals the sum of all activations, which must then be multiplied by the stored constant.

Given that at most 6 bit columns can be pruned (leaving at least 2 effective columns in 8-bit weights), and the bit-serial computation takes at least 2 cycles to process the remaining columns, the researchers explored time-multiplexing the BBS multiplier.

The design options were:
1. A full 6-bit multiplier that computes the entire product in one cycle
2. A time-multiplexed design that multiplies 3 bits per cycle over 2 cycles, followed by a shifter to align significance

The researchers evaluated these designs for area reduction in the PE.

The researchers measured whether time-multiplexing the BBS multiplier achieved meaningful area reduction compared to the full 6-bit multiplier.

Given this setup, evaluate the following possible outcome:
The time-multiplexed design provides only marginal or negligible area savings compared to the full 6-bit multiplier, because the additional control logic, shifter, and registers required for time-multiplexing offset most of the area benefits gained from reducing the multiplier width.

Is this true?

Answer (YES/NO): NO